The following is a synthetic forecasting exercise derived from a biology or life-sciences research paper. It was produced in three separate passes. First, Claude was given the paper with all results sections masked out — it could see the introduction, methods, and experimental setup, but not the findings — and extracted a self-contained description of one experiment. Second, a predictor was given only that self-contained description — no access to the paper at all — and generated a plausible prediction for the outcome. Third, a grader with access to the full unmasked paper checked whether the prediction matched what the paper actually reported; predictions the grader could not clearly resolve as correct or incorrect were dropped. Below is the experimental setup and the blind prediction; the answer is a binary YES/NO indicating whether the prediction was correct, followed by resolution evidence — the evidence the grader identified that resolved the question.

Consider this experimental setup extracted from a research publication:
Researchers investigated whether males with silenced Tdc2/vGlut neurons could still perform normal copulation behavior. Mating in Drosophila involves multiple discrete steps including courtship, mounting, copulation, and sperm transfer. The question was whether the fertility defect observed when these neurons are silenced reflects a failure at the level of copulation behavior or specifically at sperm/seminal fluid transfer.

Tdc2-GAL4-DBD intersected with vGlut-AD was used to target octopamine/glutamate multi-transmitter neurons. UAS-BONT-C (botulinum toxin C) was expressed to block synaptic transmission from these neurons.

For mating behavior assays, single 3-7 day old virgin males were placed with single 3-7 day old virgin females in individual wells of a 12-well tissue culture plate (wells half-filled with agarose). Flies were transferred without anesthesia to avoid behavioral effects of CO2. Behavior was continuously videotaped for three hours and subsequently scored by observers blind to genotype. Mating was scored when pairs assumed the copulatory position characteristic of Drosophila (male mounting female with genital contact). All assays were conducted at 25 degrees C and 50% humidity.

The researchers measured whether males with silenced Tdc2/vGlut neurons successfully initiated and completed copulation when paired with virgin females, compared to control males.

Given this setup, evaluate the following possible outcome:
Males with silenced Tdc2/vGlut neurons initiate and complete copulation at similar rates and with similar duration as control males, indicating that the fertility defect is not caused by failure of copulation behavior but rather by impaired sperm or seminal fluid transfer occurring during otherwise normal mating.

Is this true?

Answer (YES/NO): NO